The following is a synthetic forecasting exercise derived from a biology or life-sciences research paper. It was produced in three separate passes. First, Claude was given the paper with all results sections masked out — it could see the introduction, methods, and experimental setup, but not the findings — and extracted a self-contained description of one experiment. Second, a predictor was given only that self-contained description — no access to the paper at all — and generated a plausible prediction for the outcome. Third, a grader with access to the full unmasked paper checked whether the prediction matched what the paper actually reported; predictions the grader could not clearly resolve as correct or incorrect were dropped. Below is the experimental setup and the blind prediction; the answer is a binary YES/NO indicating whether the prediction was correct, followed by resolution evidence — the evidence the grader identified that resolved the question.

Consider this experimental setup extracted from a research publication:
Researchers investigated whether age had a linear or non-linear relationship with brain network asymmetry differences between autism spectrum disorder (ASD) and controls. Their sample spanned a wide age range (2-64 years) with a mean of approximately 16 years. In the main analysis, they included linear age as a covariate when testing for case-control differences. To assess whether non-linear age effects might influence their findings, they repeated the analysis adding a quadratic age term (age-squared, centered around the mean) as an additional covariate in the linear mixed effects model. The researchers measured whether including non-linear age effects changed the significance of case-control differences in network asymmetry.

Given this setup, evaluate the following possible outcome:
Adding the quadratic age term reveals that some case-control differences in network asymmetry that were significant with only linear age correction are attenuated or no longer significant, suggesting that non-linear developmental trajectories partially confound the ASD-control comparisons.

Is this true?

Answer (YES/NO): NO